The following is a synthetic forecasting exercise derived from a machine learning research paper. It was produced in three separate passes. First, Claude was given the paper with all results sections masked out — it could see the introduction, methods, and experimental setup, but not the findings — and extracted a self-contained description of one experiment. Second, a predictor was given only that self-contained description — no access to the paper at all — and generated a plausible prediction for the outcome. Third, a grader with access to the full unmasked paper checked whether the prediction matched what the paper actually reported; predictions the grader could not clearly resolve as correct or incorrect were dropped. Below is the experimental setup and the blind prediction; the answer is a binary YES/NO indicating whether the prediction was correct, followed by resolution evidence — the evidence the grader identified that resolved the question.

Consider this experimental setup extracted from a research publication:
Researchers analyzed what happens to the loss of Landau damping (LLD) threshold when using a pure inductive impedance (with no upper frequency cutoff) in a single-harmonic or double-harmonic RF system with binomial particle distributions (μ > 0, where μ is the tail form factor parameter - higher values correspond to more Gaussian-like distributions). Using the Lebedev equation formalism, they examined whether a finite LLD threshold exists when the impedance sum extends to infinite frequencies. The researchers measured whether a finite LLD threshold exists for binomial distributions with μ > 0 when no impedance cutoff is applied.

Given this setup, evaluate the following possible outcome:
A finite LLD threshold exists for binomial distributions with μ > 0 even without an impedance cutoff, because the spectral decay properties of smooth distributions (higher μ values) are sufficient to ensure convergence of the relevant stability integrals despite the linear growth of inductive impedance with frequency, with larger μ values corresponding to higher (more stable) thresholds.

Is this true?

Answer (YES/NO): NO